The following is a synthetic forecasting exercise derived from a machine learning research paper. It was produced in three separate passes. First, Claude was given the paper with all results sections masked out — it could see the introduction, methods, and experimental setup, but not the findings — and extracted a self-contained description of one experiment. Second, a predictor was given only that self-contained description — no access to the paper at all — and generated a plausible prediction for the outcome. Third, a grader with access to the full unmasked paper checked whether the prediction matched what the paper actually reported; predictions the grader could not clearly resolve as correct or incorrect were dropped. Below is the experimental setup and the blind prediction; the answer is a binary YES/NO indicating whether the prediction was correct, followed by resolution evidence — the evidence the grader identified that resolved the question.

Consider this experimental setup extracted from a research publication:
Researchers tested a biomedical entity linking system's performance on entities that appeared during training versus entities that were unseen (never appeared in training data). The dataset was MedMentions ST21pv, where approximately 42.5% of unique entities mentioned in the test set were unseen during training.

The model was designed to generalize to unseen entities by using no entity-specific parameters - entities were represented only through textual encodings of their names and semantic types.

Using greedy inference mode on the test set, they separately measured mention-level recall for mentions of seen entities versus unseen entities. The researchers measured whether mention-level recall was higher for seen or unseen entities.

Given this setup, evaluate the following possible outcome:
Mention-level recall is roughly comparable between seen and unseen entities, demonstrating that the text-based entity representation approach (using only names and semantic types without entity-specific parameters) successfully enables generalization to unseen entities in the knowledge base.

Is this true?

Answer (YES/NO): NO